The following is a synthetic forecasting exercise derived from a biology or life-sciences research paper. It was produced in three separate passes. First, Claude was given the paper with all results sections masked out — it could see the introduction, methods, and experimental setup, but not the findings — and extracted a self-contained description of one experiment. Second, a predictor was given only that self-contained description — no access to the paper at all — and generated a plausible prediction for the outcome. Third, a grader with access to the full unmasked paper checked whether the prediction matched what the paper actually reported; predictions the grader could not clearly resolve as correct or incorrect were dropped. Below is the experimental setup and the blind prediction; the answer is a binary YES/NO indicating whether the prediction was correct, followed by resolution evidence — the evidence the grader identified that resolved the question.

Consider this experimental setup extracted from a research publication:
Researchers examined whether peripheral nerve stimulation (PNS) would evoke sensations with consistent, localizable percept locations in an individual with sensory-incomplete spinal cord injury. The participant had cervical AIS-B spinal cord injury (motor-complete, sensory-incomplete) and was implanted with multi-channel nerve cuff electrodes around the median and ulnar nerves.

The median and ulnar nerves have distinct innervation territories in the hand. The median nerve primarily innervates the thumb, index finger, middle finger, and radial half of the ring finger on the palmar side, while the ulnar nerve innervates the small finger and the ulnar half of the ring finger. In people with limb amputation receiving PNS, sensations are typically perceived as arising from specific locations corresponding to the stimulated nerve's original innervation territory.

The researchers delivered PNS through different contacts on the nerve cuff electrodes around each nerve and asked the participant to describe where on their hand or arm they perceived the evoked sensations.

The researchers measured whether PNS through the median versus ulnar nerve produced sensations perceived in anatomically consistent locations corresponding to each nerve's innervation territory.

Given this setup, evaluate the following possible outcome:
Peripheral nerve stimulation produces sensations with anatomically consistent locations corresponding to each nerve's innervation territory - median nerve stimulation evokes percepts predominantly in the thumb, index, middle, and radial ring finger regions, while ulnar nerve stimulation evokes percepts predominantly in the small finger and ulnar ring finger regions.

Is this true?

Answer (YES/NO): NO